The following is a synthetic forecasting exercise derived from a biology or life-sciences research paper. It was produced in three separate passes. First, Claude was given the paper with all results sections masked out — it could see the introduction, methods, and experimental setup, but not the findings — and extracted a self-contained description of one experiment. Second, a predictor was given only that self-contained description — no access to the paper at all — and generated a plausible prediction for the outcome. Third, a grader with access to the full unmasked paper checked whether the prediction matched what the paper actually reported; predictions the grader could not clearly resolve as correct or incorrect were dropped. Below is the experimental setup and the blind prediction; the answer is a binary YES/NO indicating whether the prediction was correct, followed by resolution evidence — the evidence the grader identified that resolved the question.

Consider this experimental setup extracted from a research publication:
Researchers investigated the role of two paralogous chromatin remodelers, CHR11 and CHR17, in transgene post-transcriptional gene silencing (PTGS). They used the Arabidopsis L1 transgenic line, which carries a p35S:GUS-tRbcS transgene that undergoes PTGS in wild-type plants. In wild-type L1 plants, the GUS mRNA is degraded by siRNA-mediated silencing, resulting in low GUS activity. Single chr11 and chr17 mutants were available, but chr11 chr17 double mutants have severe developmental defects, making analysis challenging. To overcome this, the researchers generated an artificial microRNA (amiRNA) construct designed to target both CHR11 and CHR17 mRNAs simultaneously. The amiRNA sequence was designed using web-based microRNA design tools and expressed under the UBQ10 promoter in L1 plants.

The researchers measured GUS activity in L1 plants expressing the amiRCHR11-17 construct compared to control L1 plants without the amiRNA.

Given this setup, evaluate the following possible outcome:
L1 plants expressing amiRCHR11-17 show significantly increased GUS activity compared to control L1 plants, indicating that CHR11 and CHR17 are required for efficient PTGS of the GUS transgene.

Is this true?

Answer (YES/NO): YES